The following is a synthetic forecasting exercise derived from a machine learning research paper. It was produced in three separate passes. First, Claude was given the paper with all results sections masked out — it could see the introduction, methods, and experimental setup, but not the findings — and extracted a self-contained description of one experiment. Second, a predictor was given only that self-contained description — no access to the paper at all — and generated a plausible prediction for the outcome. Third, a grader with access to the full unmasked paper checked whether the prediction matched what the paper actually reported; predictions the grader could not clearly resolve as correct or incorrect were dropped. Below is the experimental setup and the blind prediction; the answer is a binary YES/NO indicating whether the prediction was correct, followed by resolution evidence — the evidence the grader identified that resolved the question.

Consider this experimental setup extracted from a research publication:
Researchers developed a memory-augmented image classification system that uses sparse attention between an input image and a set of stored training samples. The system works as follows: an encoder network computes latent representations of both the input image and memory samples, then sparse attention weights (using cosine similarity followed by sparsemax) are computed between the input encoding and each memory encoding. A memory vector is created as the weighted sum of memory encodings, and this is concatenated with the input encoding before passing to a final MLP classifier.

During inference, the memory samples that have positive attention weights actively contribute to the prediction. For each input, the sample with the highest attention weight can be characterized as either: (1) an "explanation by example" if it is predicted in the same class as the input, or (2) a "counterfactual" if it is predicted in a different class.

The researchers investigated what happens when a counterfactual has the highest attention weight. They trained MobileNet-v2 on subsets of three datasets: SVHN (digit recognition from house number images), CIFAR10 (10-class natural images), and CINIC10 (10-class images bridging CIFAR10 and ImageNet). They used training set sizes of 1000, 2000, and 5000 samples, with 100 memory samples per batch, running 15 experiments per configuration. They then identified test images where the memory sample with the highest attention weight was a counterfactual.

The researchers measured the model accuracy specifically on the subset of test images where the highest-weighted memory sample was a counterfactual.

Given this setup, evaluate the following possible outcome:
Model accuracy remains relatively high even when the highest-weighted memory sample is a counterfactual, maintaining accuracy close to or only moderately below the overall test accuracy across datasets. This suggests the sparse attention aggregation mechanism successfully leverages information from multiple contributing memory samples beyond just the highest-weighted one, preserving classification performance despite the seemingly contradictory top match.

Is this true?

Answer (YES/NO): NO